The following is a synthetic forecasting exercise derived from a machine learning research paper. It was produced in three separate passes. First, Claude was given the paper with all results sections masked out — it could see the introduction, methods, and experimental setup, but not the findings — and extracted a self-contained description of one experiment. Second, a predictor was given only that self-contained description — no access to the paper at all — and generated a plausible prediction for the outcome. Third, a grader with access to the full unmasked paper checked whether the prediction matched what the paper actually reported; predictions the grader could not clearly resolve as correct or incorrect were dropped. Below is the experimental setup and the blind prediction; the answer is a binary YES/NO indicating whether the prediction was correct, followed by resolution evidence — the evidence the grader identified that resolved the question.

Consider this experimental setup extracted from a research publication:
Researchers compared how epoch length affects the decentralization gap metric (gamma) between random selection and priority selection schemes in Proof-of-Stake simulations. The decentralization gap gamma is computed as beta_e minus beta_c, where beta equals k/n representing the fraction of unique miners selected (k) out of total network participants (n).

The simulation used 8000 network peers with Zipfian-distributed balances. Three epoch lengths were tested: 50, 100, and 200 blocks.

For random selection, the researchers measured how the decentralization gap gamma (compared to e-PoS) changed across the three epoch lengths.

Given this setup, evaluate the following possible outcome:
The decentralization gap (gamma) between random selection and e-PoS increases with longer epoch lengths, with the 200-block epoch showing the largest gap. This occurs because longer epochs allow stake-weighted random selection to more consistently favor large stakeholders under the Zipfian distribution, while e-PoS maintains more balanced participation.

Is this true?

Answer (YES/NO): YES